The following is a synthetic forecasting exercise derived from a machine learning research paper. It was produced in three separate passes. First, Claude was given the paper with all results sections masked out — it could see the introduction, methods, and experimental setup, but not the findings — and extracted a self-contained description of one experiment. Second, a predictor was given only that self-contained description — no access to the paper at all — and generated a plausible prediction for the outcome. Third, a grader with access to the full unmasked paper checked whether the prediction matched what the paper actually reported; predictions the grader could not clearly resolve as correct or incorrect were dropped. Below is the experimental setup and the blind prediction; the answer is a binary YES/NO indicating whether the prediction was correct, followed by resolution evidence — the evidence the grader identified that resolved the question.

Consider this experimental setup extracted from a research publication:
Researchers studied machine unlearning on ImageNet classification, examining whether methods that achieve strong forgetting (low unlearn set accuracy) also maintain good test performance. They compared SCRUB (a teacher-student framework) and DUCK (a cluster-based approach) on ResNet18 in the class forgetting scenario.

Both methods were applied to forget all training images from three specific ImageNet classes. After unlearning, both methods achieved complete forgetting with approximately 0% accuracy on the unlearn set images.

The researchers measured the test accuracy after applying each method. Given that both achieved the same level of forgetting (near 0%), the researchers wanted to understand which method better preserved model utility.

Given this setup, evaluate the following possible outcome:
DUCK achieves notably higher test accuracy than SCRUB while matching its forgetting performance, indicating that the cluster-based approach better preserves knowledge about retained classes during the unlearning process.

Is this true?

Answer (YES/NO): NO